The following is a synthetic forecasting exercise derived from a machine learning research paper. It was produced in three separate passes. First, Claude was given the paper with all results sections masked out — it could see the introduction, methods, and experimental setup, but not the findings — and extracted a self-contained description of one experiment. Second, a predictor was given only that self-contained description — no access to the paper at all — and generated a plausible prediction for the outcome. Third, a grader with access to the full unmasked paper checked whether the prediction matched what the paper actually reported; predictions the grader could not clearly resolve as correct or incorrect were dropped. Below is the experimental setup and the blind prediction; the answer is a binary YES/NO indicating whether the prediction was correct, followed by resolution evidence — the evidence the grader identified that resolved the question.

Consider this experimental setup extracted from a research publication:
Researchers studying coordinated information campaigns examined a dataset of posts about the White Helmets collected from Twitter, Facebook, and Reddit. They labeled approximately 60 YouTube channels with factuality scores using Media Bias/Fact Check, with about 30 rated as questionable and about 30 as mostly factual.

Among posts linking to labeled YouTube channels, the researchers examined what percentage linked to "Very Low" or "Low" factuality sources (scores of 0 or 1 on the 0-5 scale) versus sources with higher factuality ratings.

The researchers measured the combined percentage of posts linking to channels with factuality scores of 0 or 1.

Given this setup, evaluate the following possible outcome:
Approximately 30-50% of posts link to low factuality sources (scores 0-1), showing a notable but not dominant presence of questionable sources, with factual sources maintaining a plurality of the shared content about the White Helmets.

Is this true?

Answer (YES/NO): NO